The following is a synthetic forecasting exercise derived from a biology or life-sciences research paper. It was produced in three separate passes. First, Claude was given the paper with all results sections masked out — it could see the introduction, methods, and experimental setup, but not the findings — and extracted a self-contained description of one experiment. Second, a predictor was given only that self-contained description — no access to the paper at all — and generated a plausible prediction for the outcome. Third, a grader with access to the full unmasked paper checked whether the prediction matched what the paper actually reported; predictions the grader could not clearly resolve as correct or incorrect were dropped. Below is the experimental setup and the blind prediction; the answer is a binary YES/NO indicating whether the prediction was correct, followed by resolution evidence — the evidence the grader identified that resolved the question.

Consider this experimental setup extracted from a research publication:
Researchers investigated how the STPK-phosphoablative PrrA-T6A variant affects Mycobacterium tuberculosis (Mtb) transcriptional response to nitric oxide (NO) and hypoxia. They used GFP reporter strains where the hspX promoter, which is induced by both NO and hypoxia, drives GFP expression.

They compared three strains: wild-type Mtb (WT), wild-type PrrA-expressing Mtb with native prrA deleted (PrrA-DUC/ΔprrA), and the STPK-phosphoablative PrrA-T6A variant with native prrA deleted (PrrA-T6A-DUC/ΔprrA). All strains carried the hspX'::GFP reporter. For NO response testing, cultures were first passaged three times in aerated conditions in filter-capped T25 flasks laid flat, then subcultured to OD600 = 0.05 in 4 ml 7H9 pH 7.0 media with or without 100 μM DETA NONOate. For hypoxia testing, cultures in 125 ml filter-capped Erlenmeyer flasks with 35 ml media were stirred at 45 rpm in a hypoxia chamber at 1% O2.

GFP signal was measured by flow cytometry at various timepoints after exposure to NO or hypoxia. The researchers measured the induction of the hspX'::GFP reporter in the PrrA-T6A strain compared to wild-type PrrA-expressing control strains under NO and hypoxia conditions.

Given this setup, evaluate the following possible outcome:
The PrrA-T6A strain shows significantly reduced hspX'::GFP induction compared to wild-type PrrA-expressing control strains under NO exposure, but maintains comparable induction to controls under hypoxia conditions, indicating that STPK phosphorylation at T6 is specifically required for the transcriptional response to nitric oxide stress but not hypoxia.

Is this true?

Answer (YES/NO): NO